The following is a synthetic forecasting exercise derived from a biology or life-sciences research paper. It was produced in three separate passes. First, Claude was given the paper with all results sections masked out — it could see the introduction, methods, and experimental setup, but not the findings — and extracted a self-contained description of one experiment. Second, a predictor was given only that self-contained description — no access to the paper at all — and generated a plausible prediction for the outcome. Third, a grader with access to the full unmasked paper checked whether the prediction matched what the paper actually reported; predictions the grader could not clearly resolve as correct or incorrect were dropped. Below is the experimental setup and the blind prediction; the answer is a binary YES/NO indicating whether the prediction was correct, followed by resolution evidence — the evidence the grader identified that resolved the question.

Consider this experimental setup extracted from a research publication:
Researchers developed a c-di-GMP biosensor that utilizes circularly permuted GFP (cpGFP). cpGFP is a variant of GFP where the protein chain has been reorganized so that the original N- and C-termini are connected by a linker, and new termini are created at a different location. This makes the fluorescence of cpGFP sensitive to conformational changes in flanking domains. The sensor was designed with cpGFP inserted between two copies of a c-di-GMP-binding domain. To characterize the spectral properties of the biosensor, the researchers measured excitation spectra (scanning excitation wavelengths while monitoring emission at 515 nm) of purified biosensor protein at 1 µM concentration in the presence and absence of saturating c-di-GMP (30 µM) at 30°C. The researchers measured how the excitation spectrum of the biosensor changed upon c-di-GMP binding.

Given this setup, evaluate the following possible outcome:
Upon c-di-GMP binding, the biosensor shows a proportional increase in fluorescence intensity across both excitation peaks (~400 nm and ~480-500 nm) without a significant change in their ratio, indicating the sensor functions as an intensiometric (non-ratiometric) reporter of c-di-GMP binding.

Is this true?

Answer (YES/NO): NO